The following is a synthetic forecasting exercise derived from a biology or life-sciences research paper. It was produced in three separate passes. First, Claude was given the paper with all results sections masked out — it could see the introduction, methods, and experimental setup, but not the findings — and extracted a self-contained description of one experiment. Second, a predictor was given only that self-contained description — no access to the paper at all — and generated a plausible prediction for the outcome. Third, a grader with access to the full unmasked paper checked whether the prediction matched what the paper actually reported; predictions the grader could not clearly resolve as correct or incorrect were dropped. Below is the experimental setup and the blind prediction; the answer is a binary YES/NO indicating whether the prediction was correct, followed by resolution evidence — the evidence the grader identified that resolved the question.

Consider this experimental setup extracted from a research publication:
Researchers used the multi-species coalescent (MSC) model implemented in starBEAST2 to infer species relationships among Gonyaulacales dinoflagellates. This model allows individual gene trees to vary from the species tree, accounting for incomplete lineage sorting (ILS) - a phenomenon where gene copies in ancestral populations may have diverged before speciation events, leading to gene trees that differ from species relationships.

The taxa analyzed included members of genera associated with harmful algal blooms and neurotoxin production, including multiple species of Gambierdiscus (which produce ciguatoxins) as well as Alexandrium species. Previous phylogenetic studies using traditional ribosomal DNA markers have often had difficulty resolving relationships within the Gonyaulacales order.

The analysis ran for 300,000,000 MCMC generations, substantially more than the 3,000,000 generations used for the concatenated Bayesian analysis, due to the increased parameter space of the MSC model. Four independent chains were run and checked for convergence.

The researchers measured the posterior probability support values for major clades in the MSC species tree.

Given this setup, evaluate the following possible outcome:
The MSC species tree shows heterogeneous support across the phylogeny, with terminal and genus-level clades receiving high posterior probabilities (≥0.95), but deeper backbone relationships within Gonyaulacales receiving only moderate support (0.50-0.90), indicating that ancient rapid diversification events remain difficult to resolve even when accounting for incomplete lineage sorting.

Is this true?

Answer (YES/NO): NO